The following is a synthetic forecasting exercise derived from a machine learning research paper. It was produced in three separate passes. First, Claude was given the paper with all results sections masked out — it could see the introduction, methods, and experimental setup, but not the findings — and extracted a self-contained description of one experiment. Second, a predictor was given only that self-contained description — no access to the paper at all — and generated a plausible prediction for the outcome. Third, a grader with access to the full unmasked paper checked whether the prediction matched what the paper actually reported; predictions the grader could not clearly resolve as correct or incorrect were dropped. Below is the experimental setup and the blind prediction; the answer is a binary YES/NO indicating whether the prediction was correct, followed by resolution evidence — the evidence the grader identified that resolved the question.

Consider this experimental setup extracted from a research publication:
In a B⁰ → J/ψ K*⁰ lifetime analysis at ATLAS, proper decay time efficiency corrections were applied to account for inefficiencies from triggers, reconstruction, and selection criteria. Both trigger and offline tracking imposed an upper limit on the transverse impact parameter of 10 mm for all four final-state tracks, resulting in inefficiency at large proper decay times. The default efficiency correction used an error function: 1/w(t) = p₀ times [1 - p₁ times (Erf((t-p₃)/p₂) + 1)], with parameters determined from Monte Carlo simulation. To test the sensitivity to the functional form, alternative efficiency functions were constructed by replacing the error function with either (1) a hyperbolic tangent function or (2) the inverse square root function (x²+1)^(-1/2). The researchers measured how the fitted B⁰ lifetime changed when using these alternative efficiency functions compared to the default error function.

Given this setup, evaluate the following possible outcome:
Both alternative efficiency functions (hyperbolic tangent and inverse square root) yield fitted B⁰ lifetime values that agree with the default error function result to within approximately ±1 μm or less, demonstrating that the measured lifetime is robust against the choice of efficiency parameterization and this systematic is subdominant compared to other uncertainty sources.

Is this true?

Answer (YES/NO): YES